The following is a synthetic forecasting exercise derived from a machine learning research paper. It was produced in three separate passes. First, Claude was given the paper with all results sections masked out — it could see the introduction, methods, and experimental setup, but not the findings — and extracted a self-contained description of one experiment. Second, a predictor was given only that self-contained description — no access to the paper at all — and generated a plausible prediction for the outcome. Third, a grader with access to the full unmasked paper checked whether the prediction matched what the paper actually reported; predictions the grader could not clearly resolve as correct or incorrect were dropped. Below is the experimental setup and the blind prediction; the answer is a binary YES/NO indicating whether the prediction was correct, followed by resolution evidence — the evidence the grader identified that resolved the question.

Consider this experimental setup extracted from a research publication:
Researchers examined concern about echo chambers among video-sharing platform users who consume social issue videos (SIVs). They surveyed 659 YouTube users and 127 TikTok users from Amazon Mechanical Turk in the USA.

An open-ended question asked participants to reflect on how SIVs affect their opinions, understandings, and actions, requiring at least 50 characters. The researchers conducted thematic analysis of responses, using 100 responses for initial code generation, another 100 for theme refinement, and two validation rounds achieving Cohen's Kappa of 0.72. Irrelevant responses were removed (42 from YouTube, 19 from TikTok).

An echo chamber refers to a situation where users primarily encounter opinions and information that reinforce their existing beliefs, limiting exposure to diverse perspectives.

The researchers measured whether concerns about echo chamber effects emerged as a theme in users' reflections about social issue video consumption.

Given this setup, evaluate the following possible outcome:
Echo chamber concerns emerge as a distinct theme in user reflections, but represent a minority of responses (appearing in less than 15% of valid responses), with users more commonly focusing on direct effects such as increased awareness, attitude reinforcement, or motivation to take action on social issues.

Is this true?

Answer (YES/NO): YES